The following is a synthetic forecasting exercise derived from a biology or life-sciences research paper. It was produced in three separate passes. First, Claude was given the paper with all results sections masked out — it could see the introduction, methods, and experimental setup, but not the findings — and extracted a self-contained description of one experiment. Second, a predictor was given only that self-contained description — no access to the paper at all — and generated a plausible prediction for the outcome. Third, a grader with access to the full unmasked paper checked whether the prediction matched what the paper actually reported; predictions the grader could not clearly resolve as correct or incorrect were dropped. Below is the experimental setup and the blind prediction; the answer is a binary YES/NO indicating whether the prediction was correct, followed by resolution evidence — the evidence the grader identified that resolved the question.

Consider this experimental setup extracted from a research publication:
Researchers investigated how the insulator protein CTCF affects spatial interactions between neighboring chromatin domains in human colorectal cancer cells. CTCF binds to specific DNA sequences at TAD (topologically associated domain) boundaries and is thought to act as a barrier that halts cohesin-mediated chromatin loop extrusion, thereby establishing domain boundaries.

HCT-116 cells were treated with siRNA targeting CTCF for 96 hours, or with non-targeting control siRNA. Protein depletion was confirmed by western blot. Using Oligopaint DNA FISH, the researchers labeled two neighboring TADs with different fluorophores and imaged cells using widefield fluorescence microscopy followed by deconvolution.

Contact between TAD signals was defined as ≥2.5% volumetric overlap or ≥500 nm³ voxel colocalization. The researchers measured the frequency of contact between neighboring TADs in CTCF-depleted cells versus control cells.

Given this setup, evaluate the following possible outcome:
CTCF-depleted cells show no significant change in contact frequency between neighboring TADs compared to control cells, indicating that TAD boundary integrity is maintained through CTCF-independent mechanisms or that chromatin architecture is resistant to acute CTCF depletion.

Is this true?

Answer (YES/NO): NO